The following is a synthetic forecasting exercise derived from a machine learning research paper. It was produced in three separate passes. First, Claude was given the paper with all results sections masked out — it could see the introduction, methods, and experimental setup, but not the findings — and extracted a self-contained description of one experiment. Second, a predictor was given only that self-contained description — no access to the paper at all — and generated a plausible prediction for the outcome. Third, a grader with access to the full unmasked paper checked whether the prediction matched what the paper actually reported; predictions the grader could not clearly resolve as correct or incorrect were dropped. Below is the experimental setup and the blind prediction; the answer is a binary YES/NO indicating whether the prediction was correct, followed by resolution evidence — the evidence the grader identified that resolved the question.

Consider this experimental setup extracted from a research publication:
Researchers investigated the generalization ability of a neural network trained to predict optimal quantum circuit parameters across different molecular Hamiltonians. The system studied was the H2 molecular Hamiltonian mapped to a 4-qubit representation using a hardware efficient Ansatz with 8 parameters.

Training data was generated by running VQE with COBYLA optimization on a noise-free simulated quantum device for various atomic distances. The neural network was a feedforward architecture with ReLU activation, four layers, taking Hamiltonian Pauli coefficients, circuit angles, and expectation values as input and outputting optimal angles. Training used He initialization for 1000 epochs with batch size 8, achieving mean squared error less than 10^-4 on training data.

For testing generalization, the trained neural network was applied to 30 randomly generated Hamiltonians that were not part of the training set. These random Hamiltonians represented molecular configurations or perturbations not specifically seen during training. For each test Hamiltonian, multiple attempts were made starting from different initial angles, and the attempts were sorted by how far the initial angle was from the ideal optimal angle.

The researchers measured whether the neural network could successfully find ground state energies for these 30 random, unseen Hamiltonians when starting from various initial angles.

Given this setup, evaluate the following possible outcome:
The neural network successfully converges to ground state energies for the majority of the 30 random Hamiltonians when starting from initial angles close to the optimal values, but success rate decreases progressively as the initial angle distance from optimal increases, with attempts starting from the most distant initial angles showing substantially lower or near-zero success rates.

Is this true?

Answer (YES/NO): NO